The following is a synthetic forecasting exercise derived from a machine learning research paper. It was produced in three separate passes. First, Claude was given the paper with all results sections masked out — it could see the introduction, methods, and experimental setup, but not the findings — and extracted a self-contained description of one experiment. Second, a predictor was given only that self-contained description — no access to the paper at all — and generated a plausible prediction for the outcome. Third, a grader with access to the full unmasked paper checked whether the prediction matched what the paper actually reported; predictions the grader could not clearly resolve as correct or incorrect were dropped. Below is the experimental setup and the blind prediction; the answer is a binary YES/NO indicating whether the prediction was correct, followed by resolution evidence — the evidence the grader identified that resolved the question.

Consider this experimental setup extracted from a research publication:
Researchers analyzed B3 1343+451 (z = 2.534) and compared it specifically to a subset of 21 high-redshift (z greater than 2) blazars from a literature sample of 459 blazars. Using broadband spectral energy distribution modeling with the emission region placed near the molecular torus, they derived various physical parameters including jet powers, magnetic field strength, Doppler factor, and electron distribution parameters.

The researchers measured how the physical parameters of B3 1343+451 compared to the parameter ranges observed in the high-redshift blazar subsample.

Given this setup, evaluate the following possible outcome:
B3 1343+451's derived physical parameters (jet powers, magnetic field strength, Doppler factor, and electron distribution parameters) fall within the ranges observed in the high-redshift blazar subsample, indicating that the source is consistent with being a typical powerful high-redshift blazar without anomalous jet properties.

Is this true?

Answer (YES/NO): YES